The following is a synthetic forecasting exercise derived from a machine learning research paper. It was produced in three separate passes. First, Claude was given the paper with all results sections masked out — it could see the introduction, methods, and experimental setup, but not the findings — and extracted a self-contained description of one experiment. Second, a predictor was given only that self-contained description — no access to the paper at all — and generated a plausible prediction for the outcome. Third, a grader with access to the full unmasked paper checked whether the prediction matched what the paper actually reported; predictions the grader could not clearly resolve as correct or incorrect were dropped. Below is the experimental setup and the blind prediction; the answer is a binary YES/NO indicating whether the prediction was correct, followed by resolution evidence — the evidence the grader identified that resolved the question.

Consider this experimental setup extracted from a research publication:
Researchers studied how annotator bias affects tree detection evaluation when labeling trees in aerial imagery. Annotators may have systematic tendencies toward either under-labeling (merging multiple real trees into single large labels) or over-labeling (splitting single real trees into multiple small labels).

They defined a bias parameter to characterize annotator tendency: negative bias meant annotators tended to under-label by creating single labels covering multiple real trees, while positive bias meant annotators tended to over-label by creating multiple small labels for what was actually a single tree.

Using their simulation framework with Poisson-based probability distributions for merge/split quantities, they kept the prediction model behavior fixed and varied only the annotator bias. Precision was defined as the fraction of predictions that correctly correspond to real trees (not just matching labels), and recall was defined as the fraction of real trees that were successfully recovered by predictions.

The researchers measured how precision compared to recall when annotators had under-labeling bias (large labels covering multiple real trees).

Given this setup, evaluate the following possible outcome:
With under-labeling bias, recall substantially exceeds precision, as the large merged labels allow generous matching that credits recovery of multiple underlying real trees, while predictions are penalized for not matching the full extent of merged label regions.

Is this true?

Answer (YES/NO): NO